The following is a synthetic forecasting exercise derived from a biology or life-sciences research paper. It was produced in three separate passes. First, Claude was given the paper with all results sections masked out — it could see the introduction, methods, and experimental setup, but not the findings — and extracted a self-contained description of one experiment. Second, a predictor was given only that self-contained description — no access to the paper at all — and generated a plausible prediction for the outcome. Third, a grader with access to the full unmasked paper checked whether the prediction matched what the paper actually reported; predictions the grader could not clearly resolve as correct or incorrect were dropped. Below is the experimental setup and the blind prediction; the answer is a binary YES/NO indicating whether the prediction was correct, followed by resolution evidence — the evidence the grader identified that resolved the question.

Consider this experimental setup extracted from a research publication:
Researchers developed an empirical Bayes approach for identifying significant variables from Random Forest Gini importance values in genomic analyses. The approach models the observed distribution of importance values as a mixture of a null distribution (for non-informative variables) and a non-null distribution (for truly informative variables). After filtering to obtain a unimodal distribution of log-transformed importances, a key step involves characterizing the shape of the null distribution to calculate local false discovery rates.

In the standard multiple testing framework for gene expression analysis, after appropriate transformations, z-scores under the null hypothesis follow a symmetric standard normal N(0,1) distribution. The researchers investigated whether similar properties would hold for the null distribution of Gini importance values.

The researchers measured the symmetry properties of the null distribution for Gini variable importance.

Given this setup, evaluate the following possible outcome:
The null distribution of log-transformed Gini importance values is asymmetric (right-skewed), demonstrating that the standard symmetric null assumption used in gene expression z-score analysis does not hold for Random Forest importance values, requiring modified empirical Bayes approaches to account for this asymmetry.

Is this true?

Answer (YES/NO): YES